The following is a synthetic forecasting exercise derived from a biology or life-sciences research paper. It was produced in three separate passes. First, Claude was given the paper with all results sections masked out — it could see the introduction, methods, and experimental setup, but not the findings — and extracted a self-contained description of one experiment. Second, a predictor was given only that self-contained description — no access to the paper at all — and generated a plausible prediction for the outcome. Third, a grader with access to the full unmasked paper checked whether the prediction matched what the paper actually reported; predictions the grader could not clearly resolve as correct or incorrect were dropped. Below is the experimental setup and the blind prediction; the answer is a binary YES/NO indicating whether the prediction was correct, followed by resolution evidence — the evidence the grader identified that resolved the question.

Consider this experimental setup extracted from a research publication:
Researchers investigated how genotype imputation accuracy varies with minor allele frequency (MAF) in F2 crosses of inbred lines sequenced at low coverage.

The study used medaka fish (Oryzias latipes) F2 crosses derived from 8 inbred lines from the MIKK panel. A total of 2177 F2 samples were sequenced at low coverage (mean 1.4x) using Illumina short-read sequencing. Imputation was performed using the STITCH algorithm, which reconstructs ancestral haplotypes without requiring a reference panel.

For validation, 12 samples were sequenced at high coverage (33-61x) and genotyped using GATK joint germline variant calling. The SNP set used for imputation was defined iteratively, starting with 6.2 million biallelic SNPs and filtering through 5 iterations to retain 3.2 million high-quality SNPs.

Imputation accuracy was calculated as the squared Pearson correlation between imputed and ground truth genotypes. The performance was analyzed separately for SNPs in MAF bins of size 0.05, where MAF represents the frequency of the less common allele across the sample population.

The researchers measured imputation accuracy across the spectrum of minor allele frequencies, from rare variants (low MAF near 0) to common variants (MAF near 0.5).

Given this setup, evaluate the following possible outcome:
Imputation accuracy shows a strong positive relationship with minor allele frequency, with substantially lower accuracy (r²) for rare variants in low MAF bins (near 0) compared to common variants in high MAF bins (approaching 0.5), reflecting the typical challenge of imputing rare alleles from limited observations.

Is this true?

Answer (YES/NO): NO